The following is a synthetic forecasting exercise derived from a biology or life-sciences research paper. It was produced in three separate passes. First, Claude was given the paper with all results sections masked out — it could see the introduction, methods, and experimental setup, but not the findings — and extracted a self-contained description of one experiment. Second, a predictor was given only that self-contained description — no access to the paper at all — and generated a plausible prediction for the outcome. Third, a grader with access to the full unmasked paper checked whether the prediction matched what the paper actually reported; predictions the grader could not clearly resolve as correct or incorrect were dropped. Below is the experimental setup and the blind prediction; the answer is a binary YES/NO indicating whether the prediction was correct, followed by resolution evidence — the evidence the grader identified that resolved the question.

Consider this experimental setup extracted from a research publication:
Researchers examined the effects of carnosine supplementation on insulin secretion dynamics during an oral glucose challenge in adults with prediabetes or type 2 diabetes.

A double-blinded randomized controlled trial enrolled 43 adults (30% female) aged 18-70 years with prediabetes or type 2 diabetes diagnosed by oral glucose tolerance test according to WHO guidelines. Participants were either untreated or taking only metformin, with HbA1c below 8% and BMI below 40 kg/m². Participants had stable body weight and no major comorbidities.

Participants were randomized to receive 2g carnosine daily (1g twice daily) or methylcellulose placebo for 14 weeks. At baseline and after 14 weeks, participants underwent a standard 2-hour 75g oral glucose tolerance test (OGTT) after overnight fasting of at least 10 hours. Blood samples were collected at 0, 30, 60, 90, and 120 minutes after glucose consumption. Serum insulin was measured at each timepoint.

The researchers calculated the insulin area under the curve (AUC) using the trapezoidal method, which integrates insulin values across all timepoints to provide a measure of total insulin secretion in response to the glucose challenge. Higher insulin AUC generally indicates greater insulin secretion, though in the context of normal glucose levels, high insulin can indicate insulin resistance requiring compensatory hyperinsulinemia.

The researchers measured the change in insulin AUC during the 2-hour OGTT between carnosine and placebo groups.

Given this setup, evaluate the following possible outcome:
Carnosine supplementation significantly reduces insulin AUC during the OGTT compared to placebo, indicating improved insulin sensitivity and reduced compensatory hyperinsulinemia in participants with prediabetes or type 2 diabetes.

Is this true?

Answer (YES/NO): NO